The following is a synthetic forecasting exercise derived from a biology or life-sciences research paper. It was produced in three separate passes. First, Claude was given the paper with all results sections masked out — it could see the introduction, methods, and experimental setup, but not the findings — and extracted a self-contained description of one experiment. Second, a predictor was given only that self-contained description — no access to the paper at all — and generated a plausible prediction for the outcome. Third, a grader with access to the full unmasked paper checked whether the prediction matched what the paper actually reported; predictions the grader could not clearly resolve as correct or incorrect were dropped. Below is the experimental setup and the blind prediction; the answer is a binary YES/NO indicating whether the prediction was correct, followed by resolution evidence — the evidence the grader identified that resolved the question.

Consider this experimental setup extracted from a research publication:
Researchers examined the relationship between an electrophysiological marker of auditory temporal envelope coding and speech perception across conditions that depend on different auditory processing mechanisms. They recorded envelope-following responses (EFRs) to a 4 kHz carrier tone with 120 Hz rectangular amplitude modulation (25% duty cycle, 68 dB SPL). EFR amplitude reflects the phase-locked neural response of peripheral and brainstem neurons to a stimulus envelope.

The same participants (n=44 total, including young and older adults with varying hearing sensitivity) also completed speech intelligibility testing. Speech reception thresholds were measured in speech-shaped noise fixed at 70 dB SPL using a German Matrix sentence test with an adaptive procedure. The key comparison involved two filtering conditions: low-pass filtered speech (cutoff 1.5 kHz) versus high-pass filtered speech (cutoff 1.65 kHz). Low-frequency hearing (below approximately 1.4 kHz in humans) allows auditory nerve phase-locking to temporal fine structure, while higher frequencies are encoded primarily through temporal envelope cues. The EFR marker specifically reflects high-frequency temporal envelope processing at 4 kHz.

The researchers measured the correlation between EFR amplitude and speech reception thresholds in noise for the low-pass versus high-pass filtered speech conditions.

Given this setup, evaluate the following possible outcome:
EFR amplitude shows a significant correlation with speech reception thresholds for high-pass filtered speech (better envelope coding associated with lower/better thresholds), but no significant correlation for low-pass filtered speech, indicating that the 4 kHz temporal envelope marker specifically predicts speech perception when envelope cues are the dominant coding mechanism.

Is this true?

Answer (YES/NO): YES